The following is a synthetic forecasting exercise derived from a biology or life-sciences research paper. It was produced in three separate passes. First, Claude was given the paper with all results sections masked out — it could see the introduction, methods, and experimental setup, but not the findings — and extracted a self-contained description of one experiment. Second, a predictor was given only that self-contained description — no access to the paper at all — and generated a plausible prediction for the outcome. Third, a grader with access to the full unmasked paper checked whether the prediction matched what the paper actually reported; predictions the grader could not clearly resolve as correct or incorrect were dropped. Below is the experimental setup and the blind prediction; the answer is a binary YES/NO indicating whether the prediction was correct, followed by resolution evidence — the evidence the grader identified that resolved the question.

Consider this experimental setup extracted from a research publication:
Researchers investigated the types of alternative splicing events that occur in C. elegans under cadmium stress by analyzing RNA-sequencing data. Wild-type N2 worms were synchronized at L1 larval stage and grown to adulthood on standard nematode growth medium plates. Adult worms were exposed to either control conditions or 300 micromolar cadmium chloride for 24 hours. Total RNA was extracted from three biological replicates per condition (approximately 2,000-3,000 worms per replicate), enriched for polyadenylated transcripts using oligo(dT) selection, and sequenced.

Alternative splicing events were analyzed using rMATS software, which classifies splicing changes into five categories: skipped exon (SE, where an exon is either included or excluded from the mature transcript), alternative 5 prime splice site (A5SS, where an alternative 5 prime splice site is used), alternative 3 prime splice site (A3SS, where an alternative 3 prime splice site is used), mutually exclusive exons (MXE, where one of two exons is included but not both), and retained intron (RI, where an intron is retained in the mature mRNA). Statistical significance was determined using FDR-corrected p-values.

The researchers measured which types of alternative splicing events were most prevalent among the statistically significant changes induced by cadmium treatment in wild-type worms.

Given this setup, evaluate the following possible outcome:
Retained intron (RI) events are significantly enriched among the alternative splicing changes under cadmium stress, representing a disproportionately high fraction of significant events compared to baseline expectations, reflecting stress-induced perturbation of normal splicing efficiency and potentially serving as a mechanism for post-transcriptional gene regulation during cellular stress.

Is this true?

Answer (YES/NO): NO